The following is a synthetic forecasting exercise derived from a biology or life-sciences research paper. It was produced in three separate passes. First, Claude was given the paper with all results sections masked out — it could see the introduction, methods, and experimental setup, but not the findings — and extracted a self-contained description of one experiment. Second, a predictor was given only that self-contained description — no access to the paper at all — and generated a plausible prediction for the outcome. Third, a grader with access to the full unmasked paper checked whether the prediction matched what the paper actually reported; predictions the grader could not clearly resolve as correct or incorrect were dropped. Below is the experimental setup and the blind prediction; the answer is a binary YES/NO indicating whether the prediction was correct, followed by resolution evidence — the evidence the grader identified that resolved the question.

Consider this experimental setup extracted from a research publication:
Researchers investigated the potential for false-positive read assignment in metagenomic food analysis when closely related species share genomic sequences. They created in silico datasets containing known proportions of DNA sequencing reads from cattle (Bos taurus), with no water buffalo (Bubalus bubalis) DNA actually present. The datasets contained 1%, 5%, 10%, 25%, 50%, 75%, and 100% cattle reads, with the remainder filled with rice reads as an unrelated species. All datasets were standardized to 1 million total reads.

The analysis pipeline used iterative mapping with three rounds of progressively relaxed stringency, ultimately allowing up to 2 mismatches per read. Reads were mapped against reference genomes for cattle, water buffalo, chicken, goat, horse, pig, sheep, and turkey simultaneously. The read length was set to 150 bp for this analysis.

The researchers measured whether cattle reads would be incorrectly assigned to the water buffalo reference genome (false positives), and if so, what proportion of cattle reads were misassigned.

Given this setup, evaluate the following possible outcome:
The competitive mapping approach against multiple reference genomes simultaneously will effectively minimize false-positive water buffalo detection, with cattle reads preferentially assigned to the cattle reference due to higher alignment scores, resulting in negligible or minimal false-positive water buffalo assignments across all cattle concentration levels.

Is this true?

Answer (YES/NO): NO